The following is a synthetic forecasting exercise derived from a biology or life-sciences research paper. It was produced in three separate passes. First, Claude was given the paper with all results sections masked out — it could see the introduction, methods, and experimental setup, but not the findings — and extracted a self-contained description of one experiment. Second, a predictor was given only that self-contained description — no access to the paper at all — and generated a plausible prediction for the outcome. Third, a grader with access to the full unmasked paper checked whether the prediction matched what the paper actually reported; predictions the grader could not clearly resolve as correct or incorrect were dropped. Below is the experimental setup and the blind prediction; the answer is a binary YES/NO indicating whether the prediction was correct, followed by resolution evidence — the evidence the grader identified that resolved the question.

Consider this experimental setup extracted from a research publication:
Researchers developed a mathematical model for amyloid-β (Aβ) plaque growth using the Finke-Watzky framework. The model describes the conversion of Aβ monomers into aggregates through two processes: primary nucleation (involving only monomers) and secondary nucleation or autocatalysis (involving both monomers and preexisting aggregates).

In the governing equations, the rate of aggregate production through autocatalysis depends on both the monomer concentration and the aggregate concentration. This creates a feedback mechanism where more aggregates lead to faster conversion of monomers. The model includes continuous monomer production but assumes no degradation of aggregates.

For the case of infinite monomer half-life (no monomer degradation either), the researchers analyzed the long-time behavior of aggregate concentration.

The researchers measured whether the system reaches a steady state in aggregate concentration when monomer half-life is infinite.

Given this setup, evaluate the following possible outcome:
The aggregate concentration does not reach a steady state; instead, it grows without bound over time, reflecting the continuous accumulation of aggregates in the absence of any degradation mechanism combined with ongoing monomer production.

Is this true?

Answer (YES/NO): YES